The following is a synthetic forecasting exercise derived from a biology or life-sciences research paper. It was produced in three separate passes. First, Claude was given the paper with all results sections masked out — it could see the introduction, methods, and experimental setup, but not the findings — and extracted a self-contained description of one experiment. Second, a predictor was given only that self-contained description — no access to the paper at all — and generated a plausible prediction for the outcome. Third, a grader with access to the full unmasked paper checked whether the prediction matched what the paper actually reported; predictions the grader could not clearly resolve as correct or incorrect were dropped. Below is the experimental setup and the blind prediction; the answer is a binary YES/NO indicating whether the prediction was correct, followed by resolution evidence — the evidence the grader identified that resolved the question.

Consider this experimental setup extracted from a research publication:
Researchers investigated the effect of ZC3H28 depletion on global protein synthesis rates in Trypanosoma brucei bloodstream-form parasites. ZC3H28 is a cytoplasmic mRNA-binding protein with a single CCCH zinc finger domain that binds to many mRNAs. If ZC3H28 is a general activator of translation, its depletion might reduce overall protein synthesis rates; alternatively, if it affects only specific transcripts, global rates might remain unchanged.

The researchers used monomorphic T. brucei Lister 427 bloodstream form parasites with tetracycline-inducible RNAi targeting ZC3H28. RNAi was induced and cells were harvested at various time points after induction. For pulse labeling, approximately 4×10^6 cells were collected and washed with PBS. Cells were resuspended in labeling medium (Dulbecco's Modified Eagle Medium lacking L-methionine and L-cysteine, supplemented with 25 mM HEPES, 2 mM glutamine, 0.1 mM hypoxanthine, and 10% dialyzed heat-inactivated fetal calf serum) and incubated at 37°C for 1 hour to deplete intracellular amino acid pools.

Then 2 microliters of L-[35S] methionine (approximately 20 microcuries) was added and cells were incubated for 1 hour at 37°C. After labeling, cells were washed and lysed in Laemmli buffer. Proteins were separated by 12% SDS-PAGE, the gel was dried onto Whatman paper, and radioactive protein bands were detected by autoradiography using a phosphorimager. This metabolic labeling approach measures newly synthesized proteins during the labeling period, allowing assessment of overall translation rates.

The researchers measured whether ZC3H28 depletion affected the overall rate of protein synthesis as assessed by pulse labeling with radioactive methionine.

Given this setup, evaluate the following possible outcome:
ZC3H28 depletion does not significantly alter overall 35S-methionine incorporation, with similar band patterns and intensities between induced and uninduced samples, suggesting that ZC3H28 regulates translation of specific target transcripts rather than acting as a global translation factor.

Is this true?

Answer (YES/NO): YES